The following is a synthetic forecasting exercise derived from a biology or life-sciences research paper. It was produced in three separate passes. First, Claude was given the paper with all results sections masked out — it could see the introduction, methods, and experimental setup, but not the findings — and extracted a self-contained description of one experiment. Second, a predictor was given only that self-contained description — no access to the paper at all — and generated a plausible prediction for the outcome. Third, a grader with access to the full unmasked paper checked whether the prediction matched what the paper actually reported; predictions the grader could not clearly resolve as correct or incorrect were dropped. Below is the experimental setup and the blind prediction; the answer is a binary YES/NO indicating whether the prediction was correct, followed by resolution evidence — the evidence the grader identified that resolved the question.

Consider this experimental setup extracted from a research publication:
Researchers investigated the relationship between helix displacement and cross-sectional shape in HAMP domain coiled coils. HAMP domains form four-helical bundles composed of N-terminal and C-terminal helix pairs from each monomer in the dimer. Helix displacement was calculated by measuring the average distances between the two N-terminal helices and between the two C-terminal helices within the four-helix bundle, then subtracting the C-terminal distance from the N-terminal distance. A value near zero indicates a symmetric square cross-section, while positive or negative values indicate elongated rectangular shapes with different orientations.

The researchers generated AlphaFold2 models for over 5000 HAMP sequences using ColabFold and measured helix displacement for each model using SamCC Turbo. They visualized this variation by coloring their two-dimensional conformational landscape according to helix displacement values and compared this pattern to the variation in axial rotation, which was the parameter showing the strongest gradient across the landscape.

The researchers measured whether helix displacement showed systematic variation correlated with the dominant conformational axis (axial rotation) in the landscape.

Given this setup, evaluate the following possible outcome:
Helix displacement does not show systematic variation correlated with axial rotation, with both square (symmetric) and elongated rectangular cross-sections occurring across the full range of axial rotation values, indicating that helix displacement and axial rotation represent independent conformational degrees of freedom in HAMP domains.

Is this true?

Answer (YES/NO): YES